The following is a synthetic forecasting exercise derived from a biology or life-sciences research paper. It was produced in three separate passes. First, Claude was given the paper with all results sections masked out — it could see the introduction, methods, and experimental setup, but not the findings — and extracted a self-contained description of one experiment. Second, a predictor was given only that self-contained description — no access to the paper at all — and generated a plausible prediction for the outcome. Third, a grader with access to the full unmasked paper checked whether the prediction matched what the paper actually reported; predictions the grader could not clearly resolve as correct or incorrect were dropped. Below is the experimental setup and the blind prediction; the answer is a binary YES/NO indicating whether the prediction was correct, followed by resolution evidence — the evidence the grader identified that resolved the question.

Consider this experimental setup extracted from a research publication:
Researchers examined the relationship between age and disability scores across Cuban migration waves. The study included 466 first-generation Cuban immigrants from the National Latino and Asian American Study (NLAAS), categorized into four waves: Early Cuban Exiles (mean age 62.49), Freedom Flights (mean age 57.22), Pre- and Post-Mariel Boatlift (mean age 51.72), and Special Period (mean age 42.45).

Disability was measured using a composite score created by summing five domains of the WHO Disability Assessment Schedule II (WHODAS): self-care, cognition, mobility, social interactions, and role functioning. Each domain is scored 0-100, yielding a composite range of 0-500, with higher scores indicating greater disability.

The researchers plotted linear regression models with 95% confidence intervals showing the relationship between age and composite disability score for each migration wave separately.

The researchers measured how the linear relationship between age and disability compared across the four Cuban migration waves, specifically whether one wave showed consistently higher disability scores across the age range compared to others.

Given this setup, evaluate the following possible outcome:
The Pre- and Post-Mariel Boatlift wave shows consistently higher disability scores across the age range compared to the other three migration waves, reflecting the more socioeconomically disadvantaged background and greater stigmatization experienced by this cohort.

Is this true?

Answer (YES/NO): YES